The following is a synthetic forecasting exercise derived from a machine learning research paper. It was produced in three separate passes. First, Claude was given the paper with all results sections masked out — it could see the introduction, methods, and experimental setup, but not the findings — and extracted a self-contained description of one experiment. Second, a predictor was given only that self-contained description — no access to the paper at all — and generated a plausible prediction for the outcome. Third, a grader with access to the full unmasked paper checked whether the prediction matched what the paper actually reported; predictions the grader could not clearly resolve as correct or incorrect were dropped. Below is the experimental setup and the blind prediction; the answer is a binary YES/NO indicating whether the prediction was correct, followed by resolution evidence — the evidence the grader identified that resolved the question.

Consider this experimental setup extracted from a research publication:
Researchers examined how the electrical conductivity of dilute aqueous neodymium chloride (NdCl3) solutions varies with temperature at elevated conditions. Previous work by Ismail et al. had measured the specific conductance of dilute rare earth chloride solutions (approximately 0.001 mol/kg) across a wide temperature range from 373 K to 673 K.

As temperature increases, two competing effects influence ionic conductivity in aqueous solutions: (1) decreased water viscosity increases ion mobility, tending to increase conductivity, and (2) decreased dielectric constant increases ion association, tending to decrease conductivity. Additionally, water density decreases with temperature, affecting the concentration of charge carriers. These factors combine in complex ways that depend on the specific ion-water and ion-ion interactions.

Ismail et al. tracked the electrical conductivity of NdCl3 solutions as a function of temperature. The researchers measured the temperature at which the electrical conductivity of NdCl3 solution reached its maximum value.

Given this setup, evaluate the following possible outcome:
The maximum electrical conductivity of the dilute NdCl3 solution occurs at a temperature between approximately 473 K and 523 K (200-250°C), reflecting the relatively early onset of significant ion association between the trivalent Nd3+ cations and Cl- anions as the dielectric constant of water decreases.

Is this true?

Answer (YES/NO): NO